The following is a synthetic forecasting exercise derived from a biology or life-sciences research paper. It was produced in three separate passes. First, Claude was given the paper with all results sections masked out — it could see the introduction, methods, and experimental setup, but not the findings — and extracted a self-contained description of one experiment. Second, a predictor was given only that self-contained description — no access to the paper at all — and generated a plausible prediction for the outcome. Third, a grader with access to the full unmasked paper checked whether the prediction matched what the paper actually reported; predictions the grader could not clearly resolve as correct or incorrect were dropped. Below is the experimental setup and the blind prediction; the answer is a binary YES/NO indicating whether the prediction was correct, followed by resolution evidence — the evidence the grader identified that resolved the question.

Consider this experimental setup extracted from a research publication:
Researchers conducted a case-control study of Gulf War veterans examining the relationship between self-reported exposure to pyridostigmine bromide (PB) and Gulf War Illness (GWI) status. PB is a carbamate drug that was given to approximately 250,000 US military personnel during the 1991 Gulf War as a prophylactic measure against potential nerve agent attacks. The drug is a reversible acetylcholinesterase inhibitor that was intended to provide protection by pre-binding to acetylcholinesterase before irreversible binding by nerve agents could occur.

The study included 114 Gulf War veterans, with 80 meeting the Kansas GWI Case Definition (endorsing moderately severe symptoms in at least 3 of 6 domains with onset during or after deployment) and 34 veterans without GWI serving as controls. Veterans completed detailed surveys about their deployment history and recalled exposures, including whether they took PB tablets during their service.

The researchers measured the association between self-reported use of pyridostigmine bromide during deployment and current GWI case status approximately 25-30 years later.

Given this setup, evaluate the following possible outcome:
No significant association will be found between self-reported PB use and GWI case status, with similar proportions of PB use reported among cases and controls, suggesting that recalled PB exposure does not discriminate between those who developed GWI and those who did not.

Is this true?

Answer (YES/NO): NO